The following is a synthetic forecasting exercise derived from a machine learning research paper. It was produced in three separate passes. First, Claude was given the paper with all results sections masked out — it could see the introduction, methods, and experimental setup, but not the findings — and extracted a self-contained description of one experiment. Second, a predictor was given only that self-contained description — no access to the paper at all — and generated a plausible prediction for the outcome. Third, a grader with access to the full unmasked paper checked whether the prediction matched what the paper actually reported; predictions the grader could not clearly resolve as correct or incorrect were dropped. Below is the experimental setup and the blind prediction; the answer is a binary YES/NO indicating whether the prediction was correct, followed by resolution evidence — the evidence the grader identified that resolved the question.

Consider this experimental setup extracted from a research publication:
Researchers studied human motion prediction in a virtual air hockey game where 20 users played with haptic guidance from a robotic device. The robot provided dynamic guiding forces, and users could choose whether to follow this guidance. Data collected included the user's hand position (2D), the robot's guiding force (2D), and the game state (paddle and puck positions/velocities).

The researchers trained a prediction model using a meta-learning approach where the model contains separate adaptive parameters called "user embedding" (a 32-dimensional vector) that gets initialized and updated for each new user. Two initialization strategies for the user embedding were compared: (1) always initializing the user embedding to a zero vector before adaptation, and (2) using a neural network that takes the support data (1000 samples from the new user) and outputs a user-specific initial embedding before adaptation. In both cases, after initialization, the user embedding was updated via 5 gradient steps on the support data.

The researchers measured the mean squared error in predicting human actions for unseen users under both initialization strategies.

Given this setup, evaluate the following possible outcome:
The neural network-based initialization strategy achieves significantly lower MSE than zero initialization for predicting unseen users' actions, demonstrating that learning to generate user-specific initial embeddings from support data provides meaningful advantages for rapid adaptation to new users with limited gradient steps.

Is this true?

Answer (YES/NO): YES